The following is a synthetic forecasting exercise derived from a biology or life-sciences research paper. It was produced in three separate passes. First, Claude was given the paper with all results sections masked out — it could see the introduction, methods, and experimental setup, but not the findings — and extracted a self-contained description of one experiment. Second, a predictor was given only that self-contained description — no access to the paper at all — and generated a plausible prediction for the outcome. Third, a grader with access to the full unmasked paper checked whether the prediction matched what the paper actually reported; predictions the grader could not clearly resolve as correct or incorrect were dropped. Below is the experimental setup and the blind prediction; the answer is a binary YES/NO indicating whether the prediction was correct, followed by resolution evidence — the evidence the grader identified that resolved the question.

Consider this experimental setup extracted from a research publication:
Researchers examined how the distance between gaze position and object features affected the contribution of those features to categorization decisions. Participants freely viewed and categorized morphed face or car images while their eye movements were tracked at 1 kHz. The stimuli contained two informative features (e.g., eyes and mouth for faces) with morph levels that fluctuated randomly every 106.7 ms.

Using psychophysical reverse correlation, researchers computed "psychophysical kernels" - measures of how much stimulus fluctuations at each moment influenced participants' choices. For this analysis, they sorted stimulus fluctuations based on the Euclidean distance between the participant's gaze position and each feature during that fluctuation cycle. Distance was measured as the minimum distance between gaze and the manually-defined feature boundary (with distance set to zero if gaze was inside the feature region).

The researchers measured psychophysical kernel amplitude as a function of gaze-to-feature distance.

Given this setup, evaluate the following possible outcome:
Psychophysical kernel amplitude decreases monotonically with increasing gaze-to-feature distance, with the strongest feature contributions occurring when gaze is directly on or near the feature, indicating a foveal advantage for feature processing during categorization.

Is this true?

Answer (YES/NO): YES